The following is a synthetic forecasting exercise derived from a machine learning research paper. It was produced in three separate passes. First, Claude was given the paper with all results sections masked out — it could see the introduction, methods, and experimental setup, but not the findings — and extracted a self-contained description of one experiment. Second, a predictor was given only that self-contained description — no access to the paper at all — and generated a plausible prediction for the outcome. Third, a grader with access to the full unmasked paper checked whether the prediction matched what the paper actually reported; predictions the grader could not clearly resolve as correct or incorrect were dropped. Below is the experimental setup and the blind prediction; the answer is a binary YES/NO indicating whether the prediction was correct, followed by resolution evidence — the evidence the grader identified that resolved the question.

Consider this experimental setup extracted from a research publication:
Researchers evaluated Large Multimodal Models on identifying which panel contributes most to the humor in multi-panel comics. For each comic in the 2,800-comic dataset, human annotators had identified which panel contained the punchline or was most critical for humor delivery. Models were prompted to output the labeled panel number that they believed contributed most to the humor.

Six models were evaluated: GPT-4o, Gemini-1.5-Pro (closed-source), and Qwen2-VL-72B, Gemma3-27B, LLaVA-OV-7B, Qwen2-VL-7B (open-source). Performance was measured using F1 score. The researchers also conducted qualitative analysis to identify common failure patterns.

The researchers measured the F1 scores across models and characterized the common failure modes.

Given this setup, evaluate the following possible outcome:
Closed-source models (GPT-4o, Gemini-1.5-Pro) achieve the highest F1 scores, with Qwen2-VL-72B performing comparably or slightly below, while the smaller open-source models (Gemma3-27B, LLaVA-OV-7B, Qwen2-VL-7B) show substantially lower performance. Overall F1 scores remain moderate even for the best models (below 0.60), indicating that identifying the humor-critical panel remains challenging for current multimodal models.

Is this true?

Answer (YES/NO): NO